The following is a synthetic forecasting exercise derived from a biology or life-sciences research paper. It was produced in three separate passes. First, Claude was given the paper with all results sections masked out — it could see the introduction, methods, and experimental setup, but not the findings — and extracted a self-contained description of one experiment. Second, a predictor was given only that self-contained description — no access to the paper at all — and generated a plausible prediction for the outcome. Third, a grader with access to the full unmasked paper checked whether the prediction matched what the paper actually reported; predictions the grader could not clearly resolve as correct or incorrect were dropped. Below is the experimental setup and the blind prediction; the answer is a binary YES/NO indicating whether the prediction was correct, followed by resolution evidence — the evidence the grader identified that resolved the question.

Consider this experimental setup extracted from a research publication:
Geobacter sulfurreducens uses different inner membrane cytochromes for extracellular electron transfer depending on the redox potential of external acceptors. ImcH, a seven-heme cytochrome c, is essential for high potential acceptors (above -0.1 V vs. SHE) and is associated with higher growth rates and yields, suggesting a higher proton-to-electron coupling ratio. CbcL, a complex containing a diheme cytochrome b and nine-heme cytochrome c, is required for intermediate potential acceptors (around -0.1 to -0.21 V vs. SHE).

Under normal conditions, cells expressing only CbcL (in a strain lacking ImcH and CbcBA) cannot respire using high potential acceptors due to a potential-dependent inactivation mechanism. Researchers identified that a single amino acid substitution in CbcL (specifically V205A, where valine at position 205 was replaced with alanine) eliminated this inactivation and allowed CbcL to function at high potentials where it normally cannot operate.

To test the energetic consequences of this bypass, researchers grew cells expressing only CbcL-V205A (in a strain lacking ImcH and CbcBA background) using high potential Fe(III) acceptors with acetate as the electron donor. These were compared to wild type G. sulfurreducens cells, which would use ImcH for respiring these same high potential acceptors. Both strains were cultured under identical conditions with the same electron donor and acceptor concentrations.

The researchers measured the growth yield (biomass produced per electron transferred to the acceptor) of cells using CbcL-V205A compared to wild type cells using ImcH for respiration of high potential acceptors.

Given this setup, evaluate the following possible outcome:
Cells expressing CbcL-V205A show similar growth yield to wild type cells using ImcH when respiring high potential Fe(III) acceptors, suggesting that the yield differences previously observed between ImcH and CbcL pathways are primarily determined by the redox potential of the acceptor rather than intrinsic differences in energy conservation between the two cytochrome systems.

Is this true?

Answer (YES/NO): NO